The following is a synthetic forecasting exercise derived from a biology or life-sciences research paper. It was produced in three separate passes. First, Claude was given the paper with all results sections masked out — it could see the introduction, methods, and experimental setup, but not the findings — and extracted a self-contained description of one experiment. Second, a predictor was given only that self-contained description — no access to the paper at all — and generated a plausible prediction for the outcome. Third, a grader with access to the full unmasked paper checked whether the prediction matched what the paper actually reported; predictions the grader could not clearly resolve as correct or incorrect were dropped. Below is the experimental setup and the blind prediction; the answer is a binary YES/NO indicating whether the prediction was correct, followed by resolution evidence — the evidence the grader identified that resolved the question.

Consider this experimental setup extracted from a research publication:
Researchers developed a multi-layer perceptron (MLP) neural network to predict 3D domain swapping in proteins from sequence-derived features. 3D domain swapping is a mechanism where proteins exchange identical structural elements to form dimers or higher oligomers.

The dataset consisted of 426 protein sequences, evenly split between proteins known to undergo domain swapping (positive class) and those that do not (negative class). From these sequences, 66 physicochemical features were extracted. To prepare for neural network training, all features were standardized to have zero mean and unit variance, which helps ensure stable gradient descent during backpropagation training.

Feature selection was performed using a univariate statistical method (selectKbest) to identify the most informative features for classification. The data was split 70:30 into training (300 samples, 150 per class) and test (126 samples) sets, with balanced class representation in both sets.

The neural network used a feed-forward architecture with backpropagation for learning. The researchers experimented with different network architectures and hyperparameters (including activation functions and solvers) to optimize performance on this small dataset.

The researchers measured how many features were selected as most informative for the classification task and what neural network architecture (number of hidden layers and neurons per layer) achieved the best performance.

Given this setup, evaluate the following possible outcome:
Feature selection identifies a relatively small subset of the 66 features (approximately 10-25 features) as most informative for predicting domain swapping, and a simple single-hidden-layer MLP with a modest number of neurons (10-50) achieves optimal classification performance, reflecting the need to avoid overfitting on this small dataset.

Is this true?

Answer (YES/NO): NO